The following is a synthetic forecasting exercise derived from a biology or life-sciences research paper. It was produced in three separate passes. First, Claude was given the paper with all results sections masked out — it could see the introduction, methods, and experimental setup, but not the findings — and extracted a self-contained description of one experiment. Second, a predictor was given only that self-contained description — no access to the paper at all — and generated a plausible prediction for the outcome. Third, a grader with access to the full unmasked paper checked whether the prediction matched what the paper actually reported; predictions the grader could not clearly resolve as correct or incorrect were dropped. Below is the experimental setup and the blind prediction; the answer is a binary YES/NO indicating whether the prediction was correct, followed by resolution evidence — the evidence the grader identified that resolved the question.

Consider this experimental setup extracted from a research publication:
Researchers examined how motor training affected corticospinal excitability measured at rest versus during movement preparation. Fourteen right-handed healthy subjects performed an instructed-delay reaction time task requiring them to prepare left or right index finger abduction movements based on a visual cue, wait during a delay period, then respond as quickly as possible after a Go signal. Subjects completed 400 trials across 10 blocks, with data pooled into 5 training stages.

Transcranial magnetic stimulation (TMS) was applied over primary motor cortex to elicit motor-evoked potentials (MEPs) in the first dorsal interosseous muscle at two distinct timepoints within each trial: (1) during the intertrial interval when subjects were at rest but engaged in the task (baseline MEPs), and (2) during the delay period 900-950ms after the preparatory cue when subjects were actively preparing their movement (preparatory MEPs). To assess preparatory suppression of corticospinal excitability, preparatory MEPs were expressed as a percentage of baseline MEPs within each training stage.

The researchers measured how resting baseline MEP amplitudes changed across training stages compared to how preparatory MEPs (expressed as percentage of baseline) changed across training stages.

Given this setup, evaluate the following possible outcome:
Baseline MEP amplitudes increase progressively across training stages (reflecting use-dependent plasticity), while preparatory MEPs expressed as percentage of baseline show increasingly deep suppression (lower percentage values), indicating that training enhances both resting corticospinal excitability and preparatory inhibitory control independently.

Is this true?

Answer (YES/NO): NO